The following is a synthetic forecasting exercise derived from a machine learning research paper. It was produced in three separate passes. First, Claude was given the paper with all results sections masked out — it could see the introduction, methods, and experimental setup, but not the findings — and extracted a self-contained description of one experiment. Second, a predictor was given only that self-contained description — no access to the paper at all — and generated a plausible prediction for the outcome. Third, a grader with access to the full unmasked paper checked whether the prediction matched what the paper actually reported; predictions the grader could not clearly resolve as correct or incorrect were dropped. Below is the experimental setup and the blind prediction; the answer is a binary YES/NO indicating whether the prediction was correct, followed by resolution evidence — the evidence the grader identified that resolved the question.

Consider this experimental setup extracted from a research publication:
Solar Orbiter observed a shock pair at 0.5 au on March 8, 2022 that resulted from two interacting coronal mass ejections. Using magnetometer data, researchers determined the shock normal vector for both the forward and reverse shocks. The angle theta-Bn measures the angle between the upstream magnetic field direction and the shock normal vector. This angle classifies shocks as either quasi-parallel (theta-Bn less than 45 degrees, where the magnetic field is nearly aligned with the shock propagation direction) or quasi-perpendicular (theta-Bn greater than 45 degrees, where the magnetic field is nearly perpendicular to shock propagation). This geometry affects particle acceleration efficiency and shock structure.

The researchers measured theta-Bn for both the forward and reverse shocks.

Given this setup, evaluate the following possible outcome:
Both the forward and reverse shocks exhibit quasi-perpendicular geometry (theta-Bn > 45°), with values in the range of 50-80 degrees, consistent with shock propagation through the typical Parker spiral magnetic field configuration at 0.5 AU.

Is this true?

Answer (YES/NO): YES